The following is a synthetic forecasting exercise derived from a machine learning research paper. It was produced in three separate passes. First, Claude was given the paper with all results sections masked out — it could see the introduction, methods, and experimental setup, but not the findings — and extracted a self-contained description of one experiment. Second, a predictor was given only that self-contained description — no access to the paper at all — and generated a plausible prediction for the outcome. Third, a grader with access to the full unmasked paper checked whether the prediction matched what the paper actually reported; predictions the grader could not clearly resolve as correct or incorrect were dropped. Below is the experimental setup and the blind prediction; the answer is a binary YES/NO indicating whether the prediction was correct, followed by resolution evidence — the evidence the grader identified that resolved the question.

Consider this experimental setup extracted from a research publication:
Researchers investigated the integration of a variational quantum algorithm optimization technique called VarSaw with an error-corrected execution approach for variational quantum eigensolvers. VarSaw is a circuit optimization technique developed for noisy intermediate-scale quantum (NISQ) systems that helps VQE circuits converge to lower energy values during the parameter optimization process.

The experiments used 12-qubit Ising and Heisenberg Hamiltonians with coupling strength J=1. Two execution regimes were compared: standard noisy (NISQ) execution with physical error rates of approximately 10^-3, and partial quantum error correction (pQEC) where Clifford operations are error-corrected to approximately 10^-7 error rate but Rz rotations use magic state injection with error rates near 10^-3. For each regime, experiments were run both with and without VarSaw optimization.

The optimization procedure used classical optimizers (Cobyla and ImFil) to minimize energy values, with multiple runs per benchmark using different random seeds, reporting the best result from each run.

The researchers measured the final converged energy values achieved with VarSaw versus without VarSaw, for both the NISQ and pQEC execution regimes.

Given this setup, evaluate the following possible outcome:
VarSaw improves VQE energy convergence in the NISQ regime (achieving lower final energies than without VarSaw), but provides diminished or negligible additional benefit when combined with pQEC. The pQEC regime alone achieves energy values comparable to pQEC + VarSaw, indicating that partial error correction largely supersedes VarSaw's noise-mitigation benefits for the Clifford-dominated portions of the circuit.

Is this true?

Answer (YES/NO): NO